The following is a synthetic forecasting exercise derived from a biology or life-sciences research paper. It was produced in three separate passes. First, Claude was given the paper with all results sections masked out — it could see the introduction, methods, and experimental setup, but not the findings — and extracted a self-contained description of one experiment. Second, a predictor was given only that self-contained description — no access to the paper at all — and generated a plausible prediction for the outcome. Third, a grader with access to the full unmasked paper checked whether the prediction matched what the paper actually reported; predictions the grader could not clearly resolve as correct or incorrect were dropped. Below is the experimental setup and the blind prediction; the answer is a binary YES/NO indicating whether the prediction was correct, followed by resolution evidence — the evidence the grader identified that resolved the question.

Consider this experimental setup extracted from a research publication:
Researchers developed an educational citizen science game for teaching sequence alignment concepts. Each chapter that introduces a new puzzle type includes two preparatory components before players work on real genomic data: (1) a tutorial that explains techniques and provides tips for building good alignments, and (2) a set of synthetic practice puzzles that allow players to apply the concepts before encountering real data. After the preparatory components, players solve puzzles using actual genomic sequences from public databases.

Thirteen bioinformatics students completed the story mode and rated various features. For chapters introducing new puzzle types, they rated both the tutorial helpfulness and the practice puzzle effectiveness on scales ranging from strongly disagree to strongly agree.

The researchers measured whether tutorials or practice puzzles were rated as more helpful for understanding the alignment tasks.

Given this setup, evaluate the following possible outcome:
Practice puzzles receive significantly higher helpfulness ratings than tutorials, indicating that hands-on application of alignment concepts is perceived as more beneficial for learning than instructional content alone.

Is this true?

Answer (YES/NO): NO